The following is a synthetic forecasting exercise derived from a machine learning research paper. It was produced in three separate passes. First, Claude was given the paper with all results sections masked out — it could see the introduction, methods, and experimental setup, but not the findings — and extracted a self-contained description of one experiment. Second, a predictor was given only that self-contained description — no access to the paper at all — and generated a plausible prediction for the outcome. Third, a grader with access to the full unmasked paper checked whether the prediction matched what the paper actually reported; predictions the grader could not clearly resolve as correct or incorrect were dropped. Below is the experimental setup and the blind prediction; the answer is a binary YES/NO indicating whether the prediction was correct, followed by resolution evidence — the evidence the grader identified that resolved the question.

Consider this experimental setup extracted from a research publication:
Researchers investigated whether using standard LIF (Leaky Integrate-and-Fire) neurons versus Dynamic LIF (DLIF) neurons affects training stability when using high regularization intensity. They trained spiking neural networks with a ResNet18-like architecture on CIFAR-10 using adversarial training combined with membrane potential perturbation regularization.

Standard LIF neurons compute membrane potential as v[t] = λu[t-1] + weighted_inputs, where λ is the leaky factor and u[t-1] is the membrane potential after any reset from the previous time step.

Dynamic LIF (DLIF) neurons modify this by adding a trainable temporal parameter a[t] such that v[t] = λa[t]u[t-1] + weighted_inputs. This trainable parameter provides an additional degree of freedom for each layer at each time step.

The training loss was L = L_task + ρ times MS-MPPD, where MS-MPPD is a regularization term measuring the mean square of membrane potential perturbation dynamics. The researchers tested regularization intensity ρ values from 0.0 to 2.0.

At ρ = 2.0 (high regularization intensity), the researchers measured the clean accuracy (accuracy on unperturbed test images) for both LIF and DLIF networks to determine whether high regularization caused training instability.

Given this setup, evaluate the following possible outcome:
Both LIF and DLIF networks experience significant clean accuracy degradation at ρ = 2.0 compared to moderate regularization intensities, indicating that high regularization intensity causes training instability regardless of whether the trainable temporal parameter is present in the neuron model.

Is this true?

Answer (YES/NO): NO